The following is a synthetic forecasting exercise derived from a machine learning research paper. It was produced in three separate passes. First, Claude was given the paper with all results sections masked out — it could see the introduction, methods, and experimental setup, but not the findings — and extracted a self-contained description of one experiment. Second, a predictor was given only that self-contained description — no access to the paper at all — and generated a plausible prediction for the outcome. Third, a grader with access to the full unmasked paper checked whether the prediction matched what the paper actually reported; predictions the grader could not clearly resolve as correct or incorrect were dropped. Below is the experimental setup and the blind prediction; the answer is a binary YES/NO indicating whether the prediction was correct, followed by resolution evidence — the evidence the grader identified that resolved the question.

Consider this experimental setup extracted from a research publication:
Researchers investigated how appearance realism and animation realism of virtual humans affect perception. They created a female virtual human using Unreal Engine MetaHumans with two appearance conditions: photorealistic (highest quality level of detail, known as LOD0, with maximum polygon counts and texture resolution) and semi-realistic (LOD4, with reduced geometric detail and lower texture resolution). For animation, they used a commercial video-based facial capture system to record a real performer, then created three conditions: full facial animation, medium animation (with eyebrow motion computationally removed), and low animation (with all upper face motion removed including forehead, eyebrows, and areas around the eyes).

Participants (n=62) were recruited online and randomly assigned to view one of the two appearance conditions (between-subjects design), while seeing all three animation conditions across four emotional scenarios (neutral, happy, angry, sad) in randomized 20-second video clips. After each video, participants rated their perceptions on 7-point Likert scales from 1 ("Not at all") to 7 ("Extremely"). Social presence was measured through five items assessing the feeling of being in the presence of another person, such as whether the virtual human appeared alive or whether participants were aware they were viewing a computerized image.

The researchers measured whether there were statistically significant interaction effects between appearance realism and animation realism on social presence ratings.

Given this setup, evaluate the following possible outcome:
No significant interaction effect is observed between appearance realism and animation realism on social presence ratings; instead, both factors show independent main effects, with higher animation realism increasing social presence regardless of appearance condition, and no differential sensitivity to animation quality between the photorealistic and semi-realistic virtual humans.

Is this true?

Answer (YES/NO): NO